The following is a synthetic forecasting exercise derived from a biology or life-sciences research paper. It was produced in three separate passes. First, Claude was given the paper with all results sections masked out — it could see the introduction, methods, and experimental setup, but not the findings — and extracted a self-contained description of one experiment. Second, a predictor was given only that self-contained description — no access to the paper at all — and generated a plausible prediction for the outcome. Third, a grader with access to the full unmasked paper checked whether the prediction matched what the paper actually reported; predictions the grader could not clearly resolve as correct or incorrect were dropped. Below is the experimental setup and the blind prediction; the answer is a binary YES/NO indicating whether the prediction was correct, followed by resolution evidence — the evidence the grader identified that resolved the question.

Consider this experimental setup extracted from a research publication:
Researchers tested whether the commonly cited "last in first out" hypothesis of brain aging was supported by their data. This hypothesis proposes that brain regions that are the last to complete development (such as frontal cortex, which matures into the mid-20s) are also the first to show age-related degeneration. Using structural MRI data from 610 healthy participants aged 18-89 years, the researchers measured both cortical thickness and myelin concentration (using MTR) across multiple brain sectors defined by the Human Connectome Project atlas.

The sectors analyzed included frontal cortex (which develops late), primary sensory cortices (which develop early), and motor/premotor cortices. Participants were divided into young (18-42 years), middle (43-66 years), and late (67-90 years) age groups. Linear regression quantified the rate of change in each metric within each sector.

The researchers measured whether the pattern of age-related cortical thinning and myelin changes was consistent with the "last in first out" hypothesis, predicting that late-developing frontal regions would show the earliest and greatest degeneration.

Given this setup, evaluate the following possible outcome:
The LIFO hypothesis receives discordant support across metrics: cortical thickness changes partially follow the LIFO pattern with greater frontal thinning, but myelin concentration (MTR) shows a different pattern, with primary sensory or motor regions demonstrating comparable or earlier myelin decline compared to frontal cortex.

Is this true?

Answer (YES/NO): NO